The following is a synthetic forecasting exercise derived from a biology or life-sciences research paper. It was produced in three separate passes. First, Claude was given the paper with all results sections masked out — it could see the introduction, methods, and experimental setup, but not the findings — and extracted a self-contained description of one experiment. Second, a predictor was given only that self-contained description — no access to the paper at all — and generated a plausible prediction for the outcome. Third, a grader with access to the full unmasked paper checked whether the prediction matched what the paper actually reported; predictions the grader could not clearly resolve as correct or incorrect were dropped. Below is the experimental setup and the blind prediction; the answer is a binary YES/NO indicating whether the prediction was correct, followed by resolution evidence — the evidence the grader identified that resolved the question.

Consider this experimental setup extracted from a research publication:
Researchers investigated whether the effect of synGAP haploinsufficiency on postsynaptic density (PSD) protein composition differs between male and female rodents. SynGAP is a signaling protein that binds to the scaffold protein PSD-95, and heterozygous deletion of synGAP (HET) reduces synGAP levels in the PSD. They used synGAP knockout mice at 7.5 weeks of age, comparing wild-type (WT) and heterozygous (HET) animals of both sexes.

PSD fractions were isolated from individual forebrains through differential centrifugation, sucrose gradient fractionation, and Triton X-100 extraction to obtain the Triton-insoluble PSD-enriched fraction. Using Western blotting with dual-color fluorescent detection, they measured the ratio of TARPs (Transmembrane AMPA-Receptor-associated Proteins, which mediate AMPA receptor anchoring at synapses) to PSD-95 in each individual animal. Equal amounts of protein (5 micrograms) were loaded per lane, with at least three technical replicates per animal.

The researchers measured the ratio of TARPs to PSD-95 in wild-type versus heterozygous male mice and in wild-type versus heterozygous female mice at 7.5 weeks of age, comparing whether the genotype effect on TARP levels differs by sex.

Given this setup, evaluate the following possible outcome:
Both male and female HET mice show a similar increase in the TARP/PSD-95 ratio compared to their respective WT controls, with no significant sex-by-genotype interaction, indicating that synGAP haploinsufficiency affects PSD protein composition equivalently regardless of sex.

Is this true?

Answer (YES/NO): NO